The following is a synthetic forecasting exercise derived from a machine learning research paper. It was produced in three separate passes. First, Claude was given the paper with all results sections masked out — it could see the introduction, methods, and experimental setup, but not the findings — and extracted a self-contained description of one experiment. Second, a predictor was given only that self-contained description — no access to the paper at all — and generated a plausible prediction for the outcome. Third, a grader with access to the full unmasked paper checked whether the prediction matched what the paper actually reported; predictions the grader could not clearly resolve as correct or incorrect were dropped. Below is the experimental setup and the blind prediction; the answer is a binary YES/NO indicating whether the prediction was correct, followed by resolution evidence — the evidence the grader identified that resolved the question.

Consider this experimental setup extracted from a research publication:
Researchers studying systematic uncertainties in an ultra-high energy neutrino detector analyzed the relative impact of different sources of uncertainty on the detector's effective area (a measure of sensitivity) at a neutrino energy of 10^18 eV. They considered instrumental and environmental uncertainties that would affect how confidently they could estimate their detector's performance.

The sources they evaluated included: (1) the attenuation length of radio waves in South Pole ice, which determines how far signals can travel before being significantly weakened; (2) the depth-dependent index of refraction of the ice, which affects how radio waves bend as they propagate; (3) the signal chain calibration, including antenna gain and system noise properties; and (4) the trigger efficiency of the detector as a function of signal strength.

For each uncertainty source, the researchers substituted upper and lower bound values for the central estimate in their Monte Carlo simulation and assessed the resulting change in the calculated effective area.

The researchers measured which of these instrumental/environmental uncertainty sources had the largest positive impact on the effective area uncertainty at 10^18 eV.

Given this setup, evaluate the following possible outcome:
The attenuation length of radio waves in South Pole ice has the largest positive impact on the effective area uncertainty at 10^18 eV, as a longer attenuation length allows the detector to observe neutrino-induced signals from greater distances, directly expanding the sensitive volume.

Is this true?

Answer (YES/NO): YES